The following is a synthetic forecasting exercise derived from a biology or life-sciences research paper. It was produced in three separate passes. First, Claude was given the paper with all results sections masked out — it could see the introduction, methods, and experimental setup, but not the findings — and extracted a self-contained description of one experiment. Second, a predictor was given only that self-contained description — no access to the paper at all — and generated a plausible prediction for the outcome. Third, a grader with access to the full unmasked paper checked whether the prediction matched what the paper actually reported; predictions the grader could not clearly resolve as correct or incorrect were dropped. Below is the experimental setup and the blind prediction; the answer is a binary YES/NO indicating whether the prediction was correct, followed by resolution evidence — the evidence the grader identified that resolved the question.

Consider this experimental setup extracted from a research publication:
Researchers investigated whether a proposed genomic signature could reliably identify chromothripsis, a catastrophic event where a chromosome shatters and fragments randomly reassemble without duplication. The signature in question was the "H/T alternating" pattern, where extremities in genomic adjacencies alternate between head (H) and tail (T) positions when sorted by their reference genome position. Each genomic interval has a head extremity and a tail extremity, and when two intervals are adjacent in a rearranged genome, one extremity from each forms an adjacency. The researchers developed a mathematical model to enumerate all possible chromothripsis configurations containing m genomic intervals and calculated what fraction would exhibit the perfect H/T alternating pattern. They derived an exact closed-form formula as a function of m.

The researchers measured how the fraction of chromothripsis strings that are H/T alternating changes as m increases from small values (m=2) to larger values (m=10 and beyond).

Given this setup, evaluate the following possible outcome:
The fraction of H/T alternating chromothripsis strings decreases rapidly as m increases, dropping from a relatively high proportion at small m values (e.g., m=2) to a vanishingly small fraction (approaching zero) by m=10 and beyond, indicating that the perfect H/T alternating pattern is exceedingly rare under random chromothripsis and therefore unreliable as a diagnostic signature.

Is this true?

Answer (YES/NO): NO